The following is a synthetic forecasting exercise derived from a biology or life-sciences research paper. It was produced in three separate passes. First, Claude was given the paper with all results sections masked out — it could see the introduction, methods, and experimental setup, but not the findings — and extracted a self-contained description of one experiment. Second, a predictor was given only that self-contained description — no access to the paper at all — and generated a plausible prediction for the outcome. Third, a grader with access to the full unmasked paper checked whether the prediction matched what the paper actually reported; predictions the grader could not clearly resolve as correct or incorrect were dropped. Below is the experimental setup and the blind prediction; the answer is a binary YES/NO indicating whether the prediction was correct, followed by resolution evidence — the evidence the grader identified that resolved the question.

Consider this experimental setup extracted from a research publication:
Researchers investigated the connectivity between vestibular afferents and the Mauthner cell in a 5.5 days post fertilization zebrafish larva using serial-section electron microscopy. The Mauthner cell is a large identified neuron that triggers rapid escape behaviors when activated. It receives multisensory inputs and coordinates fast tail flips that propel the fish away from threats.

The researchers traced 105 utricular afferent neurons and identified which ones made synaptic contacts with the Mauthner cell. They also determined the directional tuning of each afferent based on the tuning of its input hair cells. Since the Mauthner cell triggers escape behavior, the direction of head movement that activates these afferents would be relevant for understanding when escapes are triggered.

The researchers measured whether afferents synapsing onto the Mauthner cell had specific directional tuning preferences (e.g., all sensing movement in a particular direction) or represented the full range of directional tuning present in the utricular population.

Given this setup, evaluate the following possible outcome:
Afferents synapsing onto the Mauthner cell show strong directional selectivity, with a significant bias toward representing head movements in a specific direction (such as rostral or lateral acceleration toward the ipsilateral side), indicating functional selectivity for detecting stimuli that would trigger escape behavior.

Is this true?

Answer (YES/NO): YES